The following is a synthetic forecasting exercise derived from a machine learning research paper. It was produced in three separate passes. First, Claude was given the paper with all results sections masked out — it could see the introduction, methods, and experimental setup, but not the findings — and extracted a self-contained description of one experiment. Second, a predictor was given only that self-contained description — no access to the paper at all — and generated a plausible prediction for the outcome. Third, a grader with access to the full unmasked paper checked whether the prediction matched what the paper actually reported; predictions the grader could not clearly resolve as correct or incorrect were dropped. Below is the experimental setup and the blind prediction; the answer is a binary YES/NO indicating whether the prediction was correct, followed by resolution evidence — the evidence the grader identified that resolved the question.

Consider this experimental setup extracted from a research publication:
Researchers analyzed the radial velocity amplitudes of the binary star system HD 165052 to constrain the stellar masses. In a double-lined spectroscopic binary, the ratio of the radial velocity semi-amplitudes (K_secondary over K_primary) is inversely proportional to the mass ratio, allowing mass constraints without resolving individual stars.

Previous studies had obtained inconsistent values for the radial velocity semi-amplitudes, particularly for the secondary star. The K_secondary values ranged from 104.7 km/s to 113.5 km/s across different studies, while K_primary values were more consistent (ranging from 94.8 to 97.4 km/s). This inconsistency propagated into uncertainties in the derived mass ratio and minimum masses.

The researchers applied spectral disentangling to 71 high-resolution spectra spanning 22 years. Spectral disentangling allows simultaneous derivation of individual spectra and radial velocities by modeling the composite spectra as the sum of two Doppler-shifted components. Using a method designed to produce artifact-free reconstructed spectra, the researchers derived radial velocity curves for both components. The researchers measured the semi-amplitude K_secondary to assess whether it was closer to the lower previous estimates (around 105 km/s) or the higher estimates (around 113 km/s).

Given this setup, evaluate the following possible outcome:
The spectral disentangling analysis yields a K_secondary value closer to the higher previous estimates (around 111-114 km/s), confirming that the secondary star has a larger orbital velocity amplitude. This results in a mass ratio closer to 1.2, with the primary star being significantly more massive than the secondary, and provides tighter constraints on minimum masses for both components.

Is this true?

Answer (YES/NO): NO